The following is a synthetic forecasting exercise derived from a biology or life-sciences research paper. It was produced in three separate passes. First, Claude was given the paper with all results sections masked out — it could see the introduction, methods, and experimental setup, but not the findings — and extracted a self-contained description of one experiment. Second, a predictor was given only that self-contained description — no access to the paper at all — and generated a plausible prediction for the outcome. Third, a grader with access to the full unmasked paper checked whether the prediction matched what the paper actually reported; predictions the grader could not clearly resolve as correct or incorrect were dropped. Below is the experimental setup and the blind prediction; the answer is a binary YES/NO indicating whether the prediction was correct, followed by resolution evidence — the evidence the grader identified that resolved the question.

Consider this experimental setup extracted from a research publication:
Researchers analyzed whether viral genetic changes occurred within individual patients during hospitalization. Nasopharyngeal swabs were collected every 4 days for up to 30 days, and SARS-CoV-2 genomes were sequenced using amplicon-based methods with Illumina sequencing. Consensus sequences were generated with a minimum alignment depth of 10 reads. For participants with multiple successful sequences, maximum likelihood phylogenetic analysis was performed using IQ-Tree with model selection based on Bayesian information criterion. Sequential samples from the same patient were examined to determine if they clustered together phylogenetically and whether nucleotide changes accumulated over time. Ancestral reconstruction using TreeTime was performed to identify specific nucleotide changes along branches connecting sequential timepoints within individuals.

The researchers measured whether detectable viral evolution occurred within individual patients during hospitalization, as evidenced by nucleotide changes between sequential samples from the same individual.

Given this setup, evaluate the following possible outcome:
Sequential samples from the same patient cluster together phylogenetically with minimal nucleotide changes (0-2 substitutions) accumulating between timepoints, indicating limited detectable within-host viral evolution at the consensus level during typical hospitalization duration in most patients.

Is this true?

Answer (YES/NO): YES